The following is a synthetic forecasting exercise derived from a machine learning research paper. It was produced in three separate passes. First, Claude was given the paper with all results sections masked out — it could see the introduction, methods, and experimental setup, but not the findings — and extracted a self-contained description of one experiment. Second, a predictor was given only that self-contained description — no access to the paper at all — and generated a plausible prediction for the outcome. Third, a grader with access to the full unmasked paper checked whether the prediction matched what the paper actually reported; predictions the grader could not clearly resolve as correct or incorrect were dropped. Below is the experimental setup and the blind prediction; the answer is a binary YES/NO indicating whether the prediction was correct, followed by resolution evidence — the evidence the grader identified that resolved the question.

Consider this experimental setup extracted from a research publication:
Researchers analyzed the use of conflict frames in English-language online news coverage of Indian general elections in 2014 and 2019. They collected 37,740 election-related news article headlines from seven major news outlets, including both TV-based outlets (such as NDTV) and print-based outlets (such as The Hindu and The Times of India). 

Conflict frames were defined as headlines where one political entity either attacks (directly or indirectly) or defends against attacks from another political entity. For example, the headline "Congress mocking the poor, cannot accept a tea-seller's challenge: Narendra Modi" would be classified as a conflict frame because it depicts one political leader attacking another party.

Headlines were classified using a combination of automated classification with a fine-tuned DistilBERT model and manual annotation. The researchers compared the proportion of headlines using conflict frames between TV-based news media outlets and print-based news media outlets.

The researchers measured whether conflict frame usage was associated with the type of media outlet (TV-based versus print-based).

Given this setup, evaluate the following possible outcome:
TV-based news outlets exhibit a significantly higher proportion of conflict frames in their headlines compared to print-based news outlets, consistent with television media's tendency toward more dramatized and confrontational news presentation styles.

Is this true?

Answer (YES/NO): YES